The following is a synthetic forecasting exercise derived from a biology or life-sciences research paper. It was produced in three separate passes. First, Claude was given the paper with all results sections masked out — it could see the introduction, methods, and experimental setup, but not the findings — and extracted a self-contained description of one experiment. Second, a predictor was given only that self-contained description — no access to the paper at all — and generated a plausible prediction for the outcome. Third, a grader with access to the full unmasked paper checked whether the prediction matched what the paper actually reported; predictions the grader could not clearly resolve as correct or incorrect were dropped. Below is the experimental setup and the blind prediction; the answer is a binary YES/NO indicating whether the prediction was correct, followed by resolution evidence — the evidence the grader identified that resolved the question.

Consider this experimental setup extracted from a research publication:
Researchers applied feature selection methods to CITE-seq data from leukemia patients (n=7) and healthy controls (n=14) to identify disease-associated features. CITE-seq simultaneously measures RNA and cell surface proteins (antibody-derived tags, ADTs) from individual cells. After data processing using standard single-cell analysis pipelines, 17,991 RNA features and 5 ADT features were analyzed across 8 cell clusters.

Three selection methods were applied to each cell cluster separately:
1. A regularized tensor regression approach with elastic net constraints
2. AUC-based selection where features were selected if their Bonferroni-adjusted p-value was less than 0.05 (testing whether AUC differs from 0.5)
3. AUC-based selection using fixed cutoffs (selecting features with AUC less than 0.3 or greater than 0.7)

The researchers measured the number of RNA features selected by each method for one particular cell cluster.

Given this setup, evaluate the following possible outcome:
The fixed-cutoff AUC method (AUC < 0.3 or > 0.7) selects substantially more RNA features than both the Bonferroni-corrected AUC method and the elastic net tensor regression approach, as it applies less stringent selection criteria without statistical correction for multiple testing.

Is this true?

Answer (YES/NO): NO